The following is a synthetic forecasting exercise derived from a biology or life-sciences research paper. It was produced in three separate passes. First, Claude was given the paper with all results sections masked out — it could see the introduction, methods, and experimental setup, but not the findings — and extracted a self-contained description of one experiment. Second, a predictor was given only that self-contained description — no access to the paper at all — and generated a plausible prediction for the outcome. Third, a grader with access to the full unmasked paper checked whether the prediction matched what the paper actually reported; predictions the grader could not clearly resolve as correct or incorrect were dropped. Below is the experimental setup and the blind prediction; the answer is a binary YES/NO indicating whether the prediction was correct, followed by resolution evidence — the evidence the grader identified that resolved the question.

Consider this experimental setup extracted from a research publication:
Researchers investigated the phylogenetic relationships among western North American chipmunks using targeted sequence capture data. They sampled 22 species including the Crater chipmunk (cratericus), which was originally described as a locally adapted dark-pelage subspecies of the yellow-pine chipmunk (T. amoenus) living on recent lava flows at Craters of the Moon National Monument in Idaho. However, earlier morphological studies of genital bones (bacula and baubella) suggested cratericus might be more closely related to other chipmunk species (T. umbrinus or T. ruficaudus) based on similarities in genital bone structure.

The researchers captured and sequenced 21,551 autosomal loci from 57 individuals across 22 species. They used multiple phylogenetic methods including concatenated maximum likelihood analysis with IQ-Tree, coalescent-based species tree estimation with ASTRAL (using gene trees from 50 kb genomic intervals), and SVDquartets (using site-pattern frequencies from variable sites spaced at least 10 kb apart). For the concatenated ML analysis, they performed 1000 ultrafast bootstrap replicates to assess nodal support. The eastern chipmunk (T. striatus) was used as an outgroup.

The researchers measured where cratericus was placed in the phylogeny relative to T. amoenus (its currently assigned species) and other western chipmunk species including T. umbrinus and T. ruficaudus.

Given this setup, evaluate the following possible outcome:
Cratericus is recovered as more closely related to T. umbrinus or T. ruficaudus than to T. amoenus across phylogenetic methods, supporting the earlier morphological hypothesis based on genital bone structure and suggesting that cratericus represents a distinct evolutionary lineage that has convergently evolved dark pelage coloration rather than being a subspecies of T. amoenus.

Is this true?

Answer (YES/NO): NO